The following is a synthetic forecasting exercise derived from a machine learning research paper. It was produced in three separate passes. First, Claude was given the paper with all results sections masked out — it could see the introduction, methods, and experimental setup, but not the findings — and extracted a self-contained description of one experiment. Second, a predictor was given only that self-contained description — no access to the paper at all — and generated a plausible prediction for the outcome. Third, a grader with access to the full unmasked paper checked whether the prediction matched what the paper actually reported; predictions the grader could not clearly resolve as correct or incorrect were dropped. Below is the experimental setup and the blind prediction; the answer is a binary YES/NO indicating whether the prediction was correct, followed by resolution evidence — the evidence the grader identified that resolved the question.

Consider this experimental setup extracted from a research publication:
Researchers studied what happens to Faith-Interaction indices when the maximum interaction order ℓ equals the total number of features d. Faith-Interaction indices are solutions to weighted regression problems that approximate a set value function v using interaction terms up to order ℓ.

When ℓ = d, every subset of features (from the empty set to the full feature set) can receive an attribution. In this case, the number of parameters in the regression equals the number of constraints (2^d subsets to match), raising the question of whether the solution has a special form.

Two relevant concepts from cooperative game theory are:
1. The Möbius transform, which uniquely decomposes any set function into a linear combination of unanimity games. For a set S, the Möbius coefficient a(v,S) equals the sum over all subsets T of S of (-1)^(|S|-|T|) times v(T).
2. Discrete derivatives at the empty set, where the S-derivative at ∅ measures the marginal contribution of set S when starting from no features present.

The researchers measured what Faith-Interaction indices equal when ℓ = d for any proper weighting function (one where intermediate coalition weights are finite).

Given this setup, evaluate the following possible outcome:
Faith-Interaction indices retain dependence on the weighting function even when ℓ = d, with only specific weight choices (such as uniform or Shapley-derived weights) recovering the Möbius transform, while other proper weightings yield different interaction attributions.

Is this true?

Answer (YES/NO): NO